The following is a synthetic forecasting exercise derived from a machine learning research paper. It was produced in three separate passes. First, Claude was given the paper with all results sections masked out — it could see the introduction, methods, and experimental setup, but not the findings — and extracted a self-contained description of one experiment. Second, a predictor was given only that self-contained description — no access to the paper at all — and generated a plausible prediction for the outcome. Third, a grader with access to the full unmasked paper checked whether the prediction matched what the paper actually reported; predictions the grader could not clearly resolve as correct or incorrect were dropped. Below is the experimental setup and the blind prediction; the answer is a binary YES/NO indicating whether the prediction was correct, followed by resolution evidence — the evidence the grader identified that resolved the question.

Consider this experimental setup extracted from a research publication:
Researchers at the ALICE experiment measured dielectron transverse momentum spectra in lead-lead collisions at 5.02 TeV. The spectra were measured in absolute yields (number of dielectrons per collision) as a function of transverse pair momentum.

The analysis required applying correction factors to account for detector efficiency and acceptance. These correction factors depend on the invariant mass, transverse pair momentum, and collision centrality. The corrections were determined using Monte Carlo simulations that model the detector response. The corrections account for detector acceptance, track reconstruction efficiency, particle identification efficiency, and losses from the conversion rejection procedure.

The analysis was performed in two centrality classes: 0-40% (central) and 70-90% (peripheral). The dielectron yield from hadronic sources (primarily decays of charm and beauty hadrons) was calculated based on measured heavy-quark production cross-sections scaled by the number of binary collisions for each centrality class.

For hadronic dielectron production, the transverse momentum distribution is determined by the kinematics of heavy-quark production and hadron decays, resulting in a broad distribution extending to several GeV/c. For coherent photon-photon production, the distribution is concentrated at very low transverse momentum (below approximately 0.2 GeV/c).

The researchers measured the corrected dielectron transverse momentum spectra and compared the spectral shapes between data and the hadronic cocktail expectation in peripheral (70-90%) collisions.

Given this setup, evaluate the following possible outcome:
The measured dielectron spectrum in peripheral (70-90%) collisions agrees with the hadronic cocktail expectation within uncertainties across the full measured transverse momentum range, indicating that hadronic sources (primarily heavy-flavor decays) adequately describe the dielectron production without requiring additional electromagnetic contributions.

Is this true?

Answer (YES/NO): NO